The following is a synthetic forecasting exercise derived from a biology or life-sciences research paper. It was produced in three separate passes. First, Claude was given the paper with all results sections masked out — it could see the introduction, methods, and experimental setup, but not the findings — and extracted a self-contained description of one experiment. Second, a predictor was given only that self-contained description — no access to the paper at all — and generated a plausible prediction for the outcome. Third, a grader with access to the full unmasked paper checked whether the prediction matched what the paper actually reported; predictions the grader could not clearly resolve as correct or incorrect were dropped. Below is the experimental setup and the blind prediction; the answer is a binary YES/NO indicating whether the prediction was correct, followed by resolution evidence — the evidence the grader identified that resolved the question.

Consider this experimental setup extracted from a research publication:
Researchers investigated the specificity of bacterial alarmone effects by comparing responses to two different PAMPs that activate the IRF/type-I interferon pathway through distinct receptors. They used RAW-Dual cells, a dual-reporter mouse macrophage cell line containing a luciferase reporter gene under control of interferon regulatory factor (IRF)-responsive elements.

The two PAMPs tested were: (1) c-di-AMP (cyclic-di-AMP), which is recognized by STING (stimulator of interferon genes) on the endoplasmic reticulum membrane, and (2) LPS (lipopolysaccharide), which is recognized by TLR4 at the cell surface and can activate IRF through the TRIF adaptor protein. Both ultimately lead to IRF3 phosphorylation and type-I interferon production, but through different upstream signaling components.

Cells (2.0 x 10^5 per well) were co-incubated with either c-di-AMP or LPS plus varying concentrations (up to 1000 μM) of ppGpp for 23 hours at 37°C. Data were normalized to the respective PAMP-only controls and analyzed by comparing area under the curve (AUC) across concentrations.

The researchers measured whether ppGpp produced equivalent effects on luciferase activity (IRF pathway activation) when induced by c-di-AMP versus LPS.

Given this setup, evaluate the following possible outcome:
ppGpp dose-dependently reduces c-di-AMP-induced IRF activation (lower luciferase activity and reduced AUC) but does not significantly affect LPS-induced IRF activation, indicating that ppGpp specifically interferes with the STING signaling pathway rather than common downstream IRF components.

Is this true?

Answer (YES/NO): NO